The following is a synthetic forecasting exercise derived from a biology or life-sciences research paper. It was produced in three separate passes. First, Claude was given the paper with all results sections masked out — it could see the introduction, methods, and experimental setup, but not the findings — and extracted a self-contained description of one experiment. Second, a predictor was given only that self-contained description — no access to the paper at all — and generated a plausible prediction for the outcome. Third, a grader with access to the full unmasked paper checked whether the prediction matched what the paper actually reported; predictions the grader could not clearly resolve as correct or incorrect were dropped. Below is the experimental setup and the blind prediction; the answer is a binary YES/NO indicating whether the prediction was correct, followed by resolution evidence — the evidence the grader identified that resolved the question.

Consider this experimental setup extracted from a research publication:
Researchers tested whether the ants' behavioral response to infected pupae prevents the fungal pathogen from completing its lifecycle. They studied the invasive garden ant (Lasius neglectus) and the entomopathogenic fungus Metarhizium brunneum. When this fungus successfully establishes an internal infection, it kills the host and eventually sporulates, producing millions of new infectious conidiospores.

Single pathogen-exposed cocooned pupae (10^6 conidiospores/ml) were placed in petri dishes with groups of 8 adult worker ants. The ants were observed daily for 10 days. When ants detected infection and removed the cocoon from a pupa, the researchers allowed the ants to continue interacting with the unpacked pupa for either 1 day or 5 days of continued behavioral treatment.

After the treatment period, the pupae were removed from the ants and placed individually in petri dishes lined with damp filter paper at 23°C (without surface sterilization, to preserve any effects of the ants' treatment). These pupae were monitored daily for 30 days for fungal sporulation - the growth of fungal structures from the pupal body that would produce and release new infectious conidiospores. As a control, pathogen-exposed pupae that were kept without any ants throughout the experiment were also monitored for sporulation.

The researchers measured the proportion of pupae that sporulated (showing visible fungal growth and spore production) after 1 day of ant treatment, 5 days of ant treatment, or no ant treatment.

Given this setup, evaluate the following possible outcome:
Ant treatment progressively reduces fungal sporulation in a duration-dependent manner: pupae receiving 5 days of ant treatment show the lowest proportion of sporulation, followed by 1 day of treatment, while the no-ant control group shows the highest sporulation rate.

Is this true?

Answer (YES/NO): YES